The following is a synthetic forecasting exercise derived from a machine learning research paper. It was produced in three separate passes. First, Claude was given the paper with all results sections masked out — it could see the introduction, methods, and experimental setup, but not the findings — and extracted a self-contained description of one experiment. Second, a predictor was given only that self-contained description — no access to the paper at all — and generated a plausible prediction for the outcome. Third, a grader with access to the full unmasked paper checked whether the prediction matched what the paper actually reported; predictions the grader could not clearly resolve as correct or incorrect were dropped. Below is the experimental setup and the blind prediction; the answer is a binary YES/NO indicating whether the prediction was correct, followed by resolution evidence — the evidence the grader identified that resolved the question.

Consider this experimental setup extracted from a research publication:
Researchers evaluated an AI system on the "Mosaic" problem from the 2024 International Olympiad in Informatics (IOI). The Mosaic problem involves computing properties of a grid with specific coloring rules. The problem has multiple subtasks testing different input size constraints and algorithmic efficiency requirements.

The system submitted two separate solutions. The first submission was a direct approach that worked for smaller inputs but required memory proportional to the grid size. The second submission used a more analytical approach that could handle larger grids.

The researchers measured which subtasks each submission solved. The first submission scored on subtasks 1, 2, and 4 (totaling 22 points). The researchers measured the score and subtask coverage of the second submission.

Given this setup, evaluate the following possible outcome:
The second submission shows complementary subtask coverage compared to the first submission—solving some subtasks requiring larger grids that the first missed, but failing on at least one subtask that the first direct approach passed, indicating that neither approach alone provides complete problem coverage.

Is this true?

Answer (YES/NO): YES